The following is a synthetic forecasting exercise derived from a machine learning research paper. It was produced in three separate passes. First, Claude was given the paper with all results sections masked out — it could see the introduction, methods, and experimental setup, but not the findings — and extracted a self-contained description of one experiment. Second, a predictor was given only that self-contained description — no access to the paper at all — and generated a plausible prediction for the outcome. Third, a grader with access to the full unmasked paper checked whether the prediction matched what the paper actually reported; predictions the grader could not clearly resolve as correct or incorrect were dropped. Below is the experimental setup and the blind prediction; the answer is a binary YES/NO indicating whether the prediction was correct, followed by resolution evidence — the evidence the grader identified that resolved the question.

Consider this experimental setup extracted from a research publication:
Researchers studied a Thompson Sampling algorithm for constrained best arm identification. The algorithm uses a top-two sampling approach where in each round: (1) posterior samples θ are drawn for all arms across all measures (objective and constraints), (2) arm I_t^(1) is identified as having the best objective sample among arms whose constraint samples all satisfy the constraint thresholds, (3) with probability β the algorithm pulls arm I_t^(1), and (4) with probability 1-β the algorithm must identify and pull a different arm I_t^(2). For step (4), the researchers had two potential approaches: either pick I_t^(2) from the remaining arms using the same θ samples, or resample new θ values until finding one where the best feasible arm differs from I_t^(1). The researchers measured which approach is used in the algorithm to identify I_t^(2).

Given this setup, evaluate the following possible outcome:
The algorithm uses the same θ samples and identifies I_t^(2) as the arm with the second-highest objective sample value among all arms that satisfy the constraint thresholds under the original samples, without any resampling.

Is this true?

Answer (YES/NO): NO